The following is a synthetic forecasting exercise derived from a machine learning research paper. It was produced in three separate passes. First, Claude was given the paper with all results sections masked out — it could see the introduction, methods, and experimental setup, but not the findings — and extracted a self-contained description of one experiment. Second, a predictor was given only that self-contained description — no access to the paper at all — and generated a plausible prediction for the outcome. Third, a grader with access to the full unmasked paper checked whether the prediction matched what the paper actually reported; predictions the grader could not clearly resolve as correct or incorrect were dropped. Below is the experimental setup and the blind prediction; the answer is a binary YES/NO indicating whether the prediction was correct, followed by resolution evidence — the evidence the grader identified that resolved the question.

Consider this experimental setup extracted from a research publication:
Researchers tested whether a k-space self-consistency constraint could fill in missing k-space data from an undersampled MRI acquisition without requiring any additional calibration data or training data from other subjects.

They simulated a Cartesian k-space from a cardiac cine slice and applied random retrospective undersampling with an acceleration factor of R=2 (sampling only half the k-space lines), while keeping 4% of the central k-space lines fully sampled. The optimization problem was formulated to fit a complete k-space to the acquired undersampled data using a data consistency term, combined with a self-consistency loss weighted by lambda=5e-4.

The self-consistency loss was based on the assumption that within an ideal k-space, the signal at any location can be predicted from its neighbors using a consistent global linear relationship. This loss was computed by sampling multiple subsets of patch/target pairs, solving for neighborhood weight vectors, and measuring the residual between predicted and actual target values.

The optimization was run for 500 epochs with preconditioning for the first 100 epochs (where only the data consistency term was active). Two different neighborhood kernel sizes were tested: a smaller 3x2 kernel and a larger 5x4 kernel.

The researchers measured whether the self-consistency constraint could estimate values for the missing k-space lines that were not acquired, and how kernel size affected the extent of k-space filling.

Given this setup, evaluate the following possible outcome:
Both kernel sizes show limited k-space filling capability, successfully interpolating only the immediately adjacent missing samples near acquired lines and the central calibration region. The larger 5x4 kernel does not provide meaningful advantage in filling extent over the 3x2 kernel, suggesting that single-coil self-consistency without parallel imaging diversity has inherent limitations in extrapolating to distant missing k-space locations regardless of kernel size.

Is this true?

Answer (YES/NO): NO